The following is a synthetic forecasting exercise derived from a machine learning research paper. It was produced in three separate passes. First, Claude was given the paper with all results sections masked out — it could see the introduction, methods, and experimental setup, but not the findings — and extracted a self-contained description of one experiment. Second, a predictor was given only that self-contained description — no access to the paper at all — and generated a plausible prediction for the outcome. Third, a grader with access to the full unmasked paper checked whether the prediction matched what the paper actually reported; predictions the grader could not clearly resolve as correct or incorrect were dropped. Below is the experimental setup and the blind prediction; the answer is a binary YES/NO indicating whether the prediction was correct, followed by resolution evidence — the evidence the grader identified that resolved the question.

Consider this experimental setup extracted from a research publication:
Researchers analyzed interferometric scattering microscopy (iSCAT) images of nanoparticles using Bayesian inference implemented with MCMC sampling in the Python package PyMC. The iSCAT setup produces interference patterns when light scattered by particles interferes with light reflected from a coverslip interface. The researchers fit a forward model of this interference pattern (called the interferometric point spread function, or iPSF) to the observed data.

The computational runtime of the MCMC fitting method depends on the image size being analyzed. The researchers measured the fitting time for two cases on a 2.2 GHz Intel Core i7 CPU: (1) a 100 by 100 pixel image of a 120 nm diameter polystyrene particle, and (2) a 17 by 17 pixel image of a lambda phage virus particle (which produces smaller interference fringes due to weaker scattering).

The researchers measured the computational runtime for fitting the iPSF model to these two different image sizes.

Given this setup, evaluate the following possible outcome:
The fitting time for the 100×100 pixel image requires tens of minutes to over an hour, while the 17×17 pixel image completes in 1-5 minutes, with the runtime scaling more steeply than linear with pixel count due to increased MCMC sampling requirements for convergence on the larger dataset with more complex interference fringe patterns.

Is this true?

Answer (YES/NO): NO